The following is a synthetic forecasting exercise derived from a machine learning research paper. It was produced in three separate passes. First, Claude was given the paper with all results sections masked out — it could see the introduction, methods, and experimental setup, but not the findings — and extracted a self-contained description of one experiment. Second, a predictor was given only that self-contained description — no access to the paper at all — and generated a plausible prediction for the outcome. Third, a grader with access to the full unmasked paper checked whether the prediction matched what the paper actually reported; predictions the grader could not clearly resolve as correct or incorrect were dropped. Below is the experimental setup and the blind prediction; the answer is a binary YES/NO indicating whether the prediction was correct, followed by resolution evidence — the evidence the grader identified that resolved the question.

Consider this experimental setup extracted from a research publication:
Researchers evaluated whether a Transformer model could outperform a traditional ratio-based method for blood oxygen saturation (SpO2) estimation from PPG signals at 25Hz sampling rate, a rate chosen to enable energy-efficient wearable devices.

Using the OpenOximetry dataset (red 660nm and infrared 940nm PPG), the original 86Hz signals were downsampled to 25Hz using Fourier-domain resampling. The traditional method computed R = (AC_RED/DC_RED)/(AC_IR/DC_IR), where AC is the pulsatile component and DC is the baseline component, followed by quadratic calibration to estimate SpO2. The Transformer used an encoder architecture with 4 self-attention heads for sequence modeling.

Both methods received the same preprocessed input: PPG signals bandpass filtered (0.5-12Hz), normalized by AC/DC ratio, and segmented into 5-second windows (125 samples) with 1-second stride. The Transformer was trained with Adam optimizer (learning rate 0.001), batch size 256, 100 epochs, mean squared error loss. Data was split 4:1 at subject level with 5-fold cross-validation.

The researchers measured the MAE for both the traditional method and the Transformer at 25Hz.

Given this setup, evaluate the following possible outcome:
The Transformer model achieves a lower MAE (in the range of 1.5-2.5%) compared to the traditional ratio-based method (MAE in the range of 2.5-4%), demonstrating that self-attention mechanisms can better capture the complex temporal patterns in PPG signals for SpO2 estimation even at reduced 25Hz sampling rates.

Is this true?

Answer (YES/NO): NO